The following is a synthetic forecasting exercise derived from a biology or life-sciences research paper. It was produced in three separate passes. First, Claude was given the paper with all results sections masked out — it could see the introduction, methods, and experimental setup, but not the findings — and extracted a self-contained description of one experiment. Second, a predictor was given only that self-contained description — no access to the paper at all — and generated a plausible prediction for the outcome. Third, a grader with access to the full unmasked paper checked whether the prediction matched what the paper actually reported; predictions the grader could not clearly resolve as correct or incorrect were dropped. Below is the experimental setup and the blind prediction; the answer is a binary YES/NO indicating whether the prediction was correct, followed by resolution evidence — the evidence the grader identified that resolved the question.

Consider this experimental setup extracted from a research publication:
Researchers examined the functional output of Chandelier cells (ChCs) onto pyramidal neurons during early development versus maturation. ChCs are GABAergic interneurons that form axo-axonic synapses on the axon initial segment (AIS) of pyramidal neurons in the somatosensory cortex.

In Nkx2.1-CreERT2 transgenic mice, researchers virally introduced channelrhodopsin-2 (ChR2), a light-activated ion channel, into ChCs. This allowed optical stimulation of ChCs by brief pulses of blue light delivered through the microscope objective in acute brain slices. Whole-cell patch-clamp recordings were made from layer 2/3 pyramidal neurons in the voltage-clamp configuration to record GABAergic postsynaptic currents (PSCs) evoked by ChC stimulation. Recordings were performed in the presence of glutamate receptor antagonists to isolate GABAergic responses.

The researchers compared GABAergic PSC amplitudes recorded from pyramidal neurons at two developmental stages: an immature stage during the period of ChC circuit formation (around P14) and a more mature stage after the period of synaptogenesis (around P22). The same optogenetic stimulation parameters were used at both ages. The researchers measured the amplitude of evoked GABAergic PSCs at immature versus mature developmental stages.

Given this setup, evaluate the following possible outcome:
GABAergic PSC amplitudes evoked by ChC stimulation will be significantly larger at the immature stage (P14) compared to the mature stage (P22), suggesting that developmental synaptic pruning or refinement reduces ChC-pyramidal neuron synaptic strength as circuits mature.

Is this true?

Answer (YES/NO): NO